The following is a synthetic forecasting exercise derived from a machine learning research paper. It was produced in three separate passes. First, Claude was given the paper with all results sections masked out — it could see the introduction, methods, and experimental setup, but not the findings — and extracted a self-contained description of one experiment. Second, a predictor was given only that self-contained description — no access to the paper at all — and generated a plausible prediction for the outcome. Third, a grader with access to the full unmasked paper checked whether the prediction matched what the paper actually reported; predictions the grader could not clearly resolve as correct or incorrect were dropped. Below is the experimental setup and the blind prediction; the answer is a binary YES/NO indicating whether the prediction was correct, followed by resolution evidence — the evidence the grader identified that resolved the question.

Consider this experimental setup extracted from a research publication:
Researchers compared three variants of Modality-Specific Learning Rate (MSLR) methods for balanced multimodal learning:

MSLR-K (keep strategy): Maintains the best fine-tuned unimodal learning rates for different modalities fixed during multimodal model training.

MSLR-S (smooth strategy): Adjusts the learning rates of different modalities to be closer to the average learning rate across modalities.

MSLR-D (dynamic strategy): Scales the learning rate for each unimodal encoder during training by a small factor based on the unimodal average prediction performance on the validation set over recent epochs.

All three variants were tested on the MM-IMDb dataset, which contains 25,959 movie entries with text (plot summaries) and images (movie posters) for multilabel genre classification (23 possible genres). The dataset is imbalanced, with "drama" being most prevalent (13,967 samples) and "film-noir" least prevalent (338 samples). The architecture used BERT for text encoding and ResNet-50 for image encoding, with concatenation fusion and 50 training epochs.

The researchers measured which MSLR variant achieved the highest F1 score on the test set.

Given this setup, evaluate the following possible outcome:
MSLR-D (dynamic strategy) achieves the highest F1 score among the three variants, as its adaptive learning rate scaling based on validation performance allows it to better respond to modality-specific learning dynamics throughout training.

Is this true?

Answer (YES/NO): YES